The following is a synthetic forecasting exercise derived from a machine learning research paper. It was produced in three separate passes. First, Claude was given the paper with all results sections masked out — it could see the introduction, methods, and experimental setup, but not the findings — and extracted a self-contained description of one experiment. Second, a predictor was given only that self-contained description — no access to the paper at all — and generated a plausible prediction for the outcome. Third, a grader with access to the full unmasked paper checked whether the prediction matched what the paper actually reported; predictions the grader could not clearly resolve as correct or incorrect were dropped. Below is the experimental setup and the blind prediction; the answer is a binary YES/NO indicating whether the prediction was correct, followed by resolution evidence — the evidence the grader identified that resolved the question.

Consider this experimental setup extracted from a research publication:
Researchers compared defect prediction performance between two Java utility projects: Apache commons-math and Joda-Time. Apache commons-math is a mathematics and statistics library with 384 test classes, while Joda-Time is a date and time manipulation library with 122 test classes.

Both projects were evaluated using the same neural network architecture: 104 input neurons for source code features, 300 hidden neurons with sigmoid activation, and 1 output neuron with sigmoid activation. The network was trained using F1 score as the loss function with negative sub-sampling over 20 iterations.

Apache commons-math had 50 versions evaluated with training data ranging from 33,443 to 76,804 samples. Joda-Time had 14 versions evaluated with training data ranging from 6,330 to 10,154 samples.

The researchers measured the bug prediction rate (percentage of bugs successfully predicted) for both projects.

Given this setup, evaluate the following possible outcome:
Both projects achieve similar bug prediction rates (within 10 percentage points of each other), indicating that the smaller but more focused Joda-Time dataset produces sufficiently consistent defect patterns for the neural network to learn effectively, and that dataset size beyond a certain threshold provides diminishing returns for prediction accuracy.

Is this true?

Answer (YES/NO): YES